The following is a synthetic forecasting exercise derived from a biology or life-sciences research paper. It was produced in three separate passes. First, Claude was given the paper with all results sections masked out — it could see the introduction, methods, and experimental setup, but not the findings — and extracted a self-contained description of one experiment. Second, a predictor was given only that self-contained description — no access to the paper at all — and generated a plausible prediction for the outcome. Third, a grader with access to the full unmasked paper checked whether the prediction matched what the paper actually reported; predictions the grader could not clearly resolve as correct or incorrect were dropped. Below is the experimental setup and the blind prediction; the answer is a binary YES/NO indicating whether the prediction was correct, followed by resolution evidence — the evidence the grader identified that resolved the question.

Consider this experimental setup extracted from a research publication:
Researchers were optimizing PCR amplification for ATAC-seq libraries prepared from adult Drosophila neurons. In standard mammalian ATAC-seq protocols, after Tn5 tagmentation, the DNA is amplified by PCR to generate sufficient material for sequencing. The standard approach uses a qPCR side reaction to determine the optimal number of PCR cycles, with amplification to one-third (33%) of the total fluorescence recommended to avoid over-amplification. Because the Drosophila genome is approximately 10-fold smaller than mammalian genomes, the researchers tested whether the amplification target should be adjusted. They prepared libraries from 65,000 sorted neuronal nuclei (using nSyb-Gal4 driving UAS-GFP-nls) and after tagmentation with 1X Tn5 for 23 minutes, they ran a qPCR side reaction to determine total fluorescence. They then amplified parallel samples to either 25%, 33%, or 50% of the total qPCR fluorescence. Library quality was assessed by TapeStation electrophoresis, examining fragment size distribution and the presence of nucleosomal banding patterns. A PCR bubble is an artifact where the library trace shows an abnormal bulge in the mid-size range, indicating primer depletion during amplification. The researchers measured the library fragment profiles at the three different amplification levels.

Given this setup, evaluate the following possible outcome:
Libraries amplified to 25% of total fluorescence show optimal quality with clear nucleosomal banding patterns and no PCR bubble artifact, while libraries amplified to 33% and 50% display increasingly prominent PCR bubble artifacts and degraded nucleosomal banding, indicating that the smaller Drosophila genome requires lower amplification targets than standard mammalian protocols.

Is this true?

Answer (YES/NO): NO